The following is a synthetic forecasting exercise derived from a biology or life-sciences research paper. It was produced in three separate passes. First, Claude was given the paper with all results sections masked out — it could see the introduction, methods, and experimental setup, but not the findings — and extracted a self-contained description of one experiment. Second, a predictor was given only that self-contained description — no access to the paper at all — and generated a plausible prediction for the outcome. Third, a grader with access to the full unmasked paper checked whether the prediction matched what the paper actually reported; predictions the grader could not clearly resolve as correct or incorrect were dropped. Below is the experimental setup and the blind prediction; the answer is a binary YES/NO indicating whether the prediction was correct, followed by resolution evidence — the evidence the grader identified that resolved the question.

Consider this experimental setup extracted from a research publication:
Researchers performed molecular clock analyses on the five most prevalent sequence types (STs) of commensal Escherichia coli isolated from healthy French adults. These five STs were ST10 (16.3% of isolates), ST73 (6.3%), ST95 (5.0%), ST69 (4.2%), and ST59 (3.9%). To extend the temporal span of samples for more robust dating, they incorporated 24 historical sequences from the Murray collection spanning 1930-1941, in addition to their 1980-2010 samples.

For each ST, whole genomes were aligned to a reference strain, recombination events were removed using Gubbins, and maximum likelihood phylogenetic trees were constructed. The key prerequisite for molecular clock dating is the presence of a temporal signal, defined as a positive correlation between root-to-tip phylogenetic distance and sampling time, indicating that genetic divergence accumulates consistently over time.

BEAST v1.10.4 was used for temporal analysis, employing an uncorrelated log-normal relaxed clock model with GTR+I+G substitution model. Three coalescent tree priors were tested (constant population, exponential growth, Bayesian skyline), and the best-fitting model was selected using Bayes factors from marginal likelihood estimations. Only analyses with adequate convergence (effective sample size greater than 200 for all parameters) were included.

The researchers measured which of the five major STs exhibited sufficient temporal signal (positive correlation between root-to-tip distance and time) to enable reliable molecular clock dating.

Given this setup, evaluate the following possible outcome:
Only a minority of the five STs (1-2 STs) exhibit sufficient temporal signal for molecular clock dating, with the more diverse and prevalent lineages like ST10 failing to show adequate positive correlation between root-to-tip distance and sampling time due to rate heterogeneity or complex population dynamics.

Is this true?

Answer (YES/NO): NO